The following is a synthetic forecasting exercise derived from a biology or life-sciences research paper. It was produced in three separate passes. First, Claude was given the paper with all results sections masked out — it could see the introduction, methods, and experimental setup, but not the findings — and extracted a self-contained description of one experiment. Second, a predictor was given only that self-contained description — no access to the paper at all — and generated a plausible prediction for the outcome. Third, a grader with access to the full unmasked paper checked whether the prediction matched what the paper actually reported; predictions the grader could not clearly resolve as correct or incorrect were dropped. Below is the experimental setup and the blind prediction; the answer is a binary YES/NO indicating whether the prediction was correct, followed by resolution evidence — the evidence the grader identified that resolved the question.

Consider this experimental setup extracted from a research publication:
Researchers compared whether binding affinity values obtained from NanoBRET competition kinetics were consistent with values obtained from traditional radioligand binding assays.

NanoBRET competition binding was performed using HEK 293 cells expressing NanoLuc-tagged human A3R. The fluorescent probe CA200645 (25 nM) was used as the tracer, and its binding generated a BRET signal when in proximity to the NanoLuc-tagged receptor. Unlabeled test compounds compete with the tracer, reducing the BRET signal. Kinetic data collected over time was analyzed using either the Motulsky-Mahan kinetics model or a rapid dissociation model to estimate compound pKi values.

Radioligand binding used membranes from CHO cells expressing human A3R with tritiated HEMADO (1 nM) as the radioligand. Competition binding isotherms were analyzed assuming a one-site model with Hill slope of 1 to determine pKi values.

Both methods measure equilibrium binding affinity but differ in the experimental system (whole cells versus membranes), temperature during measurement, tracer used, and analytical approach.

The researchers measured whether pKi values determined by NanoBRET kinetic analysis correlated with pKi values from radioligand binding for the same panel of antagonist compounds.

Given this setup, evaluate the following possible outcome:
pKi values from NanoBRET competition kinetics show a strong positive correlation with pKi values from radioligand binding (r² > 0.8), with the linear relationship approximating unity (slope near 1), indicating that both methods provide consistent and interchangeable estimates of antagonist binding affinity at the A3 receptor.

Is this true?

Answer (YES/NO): NO